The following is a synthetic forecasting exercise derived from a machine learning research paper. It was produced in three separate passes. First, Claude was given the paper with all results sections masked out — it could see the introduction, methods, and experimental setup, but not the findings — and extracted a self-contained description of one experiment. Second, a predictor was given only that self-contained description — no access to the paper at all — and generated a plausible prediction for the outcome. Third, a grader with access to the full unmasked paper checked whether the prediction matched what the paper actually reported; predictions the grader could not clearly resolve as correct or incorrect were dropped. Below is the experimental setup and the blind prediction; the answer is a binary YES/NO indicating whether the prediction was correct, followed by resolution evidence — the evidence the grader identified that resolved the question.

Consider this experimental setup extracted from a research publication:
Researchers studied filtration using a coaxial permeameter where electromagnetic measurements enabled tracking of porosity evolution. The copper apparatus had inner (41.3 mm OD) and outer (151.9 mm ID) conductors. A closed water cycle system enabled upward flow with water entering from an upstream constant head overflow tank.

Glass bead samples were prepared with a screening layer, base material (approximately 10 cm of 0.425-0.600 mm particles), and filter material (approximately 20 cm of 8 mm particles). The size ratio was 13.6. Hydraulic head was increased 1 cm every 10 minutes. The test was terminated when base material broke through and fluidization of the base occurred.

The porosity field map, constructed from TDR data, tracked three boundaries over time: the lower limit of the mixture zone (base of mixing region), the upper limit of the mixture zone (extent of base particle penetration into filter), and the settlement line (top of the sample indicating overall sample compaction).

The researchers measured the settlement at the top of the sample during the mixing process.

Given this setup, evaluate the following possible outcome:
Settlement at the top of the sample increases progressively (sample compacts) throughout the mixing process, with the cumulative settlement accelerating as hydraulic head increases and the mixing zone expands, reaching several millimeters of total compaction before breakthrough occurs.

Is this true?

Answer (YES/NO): NO